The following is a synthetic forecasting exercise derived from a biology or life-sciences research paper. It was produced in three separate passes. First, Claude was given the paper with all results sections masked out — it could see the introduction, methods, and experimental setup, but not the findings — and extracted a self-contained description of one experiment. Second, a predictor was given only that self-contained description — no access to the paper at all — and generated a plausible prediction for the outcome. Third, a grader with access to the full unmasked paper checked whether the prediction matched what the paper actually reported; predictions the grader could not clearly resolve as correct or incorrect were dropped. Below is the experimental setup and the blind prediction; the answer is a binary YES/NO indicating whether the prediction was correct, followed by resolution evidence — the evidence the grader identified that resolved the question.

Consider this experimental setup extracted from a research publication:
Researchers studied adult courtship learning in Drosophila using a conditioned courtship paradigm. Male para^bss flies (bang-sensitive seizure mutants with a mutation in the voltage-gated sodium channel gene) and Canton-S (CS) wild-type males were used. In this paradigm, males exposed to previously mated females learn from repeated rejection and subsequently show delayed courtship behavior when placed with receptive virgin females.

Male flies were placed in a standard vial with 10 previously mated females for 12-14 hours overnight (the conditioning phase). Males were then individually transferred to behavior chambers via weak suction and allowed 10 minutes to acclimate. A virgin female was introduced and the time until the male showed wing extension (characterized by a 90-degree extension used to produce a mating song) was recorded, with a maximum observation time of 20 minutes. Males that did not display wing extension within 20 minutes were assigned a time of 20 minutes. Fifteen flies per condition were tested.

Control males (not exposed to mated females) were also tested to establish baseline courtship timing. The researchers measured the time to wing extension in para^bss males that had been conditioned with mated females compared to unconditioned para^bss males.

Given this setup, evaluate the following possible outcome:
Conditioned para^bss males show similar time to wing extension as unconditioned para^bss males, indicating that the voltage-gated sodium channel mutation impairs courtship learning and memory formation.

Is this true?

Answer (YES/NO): NO